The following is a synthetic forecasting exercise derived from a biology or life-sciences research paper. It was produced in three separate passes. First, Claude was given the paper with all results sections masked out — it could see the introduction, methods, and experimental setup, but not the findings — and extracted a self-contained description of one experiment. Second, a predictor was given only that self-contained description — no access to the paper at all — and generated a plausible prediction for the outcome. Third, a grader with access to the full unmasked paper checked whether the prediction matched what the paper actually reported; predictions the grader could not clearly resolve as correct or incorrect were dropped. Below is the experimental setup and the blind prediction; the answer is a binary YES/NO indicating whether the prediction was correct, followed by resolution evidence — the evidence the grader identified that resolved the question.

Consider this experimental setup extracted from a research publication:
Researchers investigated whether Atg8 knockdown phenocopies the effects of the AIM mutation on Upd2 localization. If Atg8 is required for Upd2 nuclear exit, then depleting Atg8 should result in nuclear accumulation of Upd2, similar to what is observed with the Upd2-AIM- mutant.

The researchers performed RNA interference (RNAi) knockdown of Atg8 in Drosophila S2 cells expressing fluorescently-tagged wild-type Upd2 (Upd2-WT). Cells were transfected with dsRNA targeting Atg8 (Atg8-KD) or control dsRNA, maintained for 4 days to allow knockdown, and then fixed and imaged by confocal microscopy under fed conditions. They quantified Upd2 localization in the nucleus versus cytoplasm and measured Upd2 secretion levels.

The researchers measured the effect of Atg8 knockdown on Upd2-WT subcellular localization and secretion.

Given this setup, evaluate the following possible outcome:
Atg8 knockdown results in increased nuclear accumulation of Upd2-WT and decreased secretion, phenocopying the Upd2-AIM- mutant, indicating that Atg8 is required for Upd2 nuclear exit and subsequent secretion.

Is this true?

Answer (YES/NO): YES